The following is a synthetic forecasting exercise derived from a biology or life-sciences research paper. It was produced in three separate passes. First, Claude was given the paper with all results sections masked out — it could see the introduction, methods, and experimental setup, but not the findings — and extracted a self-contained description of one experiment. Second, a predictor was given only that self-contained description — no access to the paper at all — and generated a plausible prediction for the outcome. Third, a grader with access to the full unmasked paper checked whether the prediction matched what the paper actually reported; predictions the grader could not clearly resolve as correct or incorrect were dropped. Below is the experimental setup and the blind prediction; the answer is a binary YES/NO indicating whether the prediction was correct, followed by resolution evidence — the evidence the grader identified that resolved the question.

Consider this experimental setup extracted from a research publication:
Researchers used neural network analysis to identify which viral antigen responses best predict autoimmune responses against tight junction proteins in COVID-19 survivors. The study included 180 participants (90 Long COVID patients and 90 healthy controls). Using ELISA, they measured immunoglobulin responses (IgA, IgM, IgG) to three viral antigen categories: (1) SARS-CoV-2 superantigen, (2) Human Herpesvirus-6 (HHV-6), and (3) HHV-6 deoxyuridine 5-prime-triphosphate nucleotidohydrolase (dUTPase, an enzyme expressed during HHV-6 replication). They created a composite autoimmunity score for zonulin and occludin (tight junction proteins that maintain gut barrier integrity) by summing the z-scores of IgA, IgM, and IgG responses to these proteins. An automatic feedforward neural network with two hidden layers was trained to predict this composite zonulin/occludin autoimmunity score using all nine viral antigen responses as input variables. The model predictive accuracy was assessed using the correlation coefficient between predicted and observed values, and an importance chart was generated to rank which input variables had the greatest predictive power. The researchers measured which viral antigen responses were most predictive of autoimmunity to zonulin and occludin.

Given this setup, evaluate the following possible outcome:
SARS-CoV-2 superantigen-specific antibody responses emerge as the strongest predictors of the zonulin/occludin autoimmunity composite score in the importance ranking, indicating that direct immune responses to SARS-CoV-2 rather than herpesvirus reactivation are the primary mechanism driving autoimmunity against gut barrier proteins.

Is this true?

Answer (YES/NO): NO